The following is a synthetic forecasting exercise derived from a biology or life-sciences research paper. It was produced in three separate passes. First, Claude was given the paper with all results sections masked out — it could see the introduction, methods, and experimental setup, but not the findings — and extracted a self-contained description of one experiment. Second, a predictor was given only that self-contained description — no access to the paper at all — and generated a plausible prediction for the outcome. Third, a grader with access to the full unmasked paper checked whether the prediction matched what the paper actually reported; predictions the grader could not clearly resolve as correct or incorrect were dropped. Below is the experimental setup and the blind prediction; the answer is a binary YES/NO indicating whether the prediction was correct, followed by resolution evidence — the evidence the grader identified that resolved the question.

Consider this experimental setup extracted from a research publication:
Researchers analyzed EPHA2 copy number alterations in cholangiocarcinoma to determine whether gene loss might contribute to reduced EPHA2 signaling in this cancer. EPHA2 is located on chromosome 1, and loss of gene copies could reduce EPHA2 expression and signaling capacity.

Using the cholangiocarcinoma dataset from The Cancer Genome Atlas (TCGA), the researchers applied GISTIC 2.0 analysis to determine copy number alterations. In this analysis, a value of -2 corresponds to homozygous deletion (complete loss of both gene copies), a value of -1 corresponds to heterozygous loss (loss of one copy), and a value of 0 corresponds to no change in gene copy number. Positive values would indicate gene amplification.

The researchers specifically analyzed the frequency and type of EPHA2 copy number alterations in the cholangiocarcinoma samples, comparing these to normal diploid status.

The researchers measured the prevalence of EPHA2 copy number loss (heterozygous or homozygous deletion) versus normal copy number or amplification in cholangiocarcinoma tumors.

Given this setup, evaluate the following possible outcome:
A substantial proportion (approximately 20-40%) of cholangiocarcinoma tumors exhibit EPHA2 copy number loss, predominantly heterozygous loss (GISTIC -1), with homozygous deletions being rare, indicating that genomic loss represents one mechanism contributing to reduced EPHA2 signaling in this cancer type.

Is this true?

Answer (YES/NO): NO